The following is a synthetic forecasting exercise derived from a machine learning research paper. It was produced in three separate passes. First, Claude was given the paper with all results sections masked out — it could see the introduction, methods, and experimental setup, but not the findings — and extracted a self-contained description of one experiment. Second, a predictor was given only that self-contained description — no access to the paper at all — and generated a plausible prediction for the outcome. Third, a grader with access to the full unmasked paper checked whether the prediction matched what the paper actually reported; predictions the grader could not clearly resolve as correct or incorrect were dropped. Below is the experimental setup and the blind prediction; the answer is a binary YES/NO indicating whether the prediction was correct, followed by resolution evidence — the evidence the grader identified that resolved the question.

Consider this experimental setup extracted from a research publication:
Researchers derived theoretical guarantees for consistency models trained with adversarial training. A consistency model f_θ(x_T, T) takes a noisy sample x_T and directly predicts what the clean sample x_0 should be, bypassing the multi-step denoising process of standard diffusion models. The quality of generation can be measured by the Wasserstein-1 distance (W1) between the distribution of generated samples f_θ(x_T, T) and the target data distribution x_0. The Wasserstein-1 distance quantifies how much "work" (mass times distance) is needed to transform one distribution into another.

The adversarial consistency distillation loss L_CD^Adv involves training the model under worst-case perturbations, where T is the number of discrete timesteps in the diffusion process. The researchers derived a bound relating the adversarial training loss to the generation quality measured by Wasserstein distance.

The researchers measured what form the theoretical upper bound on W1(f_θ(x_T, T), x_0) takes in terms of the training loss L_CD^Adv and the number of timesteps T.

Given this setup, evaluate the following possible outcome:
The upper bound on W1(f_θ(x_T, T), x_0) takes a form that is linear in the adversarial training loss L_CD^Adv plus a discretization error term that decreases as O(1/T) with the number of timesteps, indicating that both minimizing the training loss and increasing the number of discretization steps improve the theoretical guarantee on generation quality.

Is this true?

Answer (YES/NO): NO